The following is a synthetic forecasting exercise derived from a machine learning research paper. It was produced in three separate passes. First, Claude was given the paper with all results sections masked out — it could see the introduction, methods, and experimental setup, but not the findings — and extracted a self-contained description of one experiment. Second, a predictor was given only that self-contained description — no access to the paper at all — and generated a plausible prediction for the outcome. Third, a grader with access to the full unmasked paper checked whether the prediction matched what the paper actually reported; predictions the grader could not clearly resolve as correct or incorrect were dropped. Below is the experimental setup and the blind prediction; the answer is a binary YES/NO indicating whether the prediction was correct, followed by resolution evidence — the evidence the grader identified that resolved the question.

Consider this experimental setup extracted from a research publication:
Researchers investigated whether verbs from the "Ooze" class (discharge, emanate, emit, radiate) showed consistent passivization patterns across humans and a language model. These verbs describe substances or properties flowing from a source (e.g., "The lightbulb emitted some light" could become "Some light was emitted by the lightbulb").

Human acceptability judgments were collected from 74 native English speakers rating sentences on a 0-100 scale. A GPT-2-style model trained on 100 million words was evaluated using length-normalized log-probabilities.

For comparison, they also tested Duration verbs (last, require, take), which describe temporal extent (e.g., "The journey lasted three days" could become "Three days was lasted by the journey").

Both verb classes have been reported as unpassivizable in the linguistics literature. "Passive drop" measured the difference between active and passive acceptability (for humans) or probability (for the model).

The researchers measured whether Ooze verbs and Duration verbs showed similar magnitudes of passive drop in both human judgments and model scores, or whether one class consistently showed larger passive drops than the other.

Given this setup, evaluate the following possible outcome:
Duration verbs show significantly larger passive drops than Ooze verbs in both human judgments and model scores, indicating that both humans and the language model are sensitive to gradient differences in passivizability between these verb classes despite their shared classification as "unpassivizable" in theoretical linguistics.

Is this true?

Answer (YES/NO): YES